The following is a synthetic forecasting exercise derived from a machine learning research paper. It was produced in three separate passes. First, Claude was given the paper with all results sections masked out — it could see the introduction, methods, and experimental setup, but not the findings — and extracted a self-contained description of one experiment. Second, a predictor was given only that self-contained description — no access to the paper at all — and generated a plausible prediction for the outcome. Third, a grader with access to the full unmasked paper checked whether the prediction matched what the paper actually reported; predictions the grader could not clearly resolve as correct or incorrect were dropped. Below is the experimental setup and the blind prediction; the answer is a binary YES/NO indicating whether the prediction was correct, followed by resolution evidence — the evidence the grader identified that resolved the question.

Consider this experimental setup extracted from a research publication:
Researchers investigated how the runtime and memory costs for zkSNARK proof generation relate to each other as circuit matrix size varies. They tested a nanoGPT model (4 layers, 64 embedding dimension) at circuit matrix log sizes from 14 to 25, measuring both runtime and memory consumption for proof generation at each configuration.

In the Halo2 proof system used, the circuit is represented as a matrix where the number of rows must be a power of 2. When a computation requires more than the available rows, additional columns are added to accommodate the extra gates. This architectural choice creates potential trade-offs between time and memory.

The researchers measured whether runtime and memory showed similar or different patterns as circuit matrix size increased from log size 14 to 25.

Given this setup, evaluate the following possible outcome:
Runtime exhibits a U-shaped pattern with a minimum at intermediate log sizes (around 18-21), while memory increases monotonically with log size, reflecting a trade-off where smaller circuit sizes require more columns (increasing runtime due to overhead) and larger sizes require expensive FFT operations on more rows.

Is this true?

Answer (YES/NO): YES